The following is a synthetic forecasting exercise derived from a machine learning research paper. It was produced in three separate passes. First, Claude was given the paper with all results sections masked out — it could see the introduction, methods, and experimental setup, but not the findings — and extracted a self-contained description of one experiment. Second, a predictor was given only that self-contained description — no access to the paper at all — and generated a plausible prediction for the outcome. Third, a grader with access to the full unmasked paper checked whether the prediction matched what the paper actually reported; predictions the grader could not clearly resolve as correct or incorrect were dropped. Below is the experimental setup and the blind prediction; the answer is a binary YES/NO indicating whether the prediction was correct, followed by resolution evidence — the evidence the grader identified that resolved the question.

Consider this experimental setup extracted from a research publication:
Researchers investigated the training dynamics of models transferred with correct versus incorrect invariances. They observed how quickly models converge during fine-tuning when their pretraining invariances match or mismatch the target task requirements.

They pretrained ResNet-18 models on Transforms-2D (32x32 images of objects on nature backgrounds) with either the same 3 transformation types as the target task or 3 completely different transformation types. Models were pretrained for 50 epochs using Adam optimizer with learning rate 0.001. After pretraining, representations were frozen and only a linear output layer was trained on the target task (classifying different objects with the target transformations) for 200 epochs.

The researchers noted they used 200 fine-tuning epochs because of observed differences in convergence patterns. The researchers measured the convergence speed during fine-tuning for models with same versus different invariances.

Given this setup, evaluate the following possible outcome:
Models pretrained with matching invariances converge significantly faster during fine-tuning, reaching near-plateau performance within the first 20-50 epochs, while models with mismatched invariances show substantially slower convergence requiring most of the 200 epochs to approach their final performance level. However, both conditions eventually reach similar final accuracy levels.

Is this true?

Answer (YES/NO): NO